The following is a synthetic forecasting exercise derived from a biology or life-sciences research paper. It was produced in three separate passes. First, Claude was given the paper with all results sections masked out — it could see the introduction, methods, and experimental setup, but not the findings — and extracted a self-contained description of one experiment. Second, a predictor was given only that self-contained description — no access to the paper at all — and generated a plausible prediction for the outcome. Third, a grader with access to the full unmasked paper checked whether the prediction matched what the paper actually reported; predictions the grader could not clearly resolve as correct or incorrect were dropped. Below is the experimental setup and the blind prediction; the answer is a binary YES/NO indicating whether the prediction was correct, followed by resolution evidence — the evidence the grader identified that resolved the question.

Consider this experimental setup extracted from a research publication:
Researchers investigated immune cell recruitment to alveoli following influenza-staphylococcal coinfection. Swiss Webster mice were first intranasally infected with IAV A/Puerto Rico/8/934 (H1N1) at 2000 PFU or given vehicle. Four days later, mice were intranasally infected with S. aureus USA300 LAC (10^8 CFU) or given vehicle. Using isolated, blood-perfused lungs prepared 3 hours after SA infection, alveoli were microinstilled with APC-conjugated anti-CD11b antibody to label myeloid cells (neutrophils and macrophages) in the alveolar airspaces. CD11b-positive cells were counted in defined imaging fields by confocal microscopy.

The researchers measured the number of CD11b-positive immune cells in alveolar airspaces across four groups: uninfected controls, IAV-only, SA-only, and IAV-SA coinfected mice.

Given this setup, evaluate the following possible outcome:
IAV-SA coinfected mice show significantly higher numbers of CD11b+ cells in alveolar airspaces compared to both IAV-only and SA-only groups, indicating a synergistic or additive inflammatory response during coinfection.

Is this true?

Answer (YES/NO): NO